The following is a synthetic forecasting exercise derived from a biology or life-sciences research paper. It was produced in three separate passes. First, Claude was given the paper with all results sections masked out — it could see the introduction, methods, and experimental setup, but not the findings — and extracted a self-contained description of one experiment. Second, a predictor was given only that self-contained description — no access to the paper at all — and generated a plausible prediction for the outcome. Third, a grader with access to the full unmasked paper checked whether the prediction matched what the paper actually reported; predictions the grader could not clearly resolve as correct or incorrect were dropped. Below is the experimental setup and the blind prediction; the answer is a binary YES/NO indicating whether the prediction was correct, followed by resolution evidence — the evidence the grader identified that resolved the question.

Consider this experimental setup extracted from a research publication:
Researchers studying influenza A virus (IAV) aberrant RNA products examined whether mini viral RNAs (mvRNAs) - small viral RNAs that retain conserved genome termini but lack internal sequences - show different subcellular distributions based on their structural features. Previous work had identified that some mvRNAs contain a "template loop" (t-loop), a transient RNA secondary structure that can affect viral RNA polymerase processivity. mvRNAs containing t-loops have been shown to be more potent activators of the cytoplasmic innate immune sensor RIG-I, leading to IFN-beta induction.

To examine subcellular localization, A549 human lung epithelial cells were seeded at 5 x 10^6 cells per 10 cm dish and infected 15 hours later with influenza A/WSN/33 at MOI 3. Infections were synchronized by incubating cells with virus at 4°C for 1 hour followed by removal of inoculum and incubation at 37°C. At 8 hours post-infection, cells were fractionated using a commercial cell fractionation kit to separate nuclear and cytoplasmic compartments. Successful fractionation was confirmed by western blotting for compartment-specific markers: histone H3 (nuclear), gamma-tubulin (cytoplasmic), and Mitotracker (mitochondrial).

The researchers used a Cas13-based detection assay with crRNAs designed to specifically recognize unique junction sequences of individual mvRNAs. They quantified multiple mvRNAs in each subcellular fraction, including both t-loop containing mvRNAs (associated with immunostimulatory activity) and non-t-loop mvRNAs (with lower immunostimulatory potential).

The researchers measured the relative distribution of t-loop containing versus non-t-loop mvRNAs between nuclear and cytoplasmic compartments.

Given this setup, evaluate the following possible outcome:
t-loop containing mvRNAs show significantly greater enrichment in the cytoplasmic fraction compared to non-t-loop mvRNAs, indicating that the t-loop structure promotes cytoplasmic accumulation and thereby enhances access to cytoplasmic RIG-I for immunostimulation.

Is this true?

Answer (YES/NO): YES